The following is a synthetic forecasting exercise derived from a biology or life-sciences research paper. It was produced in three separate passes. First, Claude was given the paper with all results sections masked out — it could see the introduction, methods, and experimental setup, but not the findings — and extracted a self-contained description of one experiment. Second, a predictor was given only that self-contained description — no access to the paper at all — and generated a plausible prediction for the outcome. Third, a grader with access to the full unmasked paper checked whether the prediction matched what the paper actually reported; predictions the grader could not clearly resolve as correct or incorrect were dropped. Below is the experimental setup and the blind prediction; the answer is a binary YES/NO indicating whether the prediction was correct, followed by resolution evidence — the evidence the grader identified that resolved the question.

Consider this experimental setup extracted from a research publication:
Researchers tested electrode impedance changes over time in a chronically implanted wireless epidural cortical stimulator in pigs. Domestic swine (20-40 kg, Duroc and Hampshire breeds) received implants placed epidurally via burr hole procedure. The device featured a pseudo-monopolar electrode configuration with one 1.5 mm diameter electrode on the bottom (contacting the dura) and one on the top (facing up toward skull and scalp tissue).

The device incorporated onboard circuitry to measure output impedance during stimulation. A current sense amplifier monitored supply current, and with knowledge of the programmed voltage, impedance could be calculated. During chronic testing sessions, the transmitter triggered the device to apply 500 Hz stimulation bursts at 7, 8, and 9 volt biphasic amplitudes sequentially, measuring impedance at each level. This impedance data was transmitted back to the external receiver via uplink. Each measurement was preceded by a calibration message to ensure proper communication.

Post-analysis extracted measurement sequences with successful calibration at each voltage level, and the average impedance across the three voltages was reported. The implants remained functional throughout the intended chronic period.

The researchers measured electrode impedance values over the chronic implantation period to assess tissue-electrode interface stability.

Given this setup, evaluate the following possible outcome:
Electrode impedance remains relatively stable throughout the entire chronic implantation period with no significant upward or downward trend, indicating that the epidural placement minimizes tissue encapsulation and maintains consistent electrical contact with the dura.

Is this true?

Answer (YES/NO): NO